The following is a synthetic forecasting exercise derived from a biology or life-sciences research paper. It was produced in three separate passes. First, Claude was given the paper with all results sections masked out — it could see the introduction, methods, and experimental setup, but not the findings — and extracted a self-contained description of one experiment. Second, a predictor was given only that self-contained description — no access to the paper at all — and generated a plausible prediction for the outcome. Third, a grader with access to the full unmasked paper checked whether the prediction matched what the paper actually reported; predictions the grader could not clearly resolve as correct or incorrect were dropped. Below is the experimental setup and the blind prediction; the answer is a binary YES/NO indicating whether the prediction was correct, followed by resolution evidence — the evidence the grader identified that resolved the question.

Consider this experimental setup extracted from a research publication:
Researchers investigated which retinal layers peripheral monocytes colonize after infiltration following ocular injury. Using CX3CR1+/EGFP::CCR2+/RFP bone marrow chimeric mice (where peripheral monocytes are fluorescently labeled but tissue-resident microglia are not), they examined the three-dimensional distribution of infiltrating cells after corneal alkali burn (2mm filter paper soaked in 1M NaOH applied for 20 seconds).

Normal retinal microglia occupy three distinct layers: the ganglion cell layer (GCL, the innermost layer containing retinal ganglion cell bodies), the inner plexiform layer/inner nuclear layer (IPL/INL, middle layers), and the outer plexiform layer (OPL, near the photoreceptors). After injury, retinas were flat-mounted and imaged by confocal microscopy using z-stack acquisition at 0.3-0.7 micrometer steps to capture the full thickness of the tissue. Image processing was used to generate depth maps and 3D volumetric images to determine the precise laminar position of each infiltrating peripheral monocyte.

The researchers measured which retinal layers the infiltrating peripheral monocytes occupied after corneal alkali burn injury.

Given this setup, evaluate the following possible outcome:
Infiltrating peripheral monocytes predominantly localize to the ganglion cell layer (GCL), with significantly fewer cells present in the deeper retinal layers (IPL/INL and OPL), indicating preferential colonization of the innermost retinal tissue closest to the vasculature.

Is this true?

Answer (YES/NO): NO